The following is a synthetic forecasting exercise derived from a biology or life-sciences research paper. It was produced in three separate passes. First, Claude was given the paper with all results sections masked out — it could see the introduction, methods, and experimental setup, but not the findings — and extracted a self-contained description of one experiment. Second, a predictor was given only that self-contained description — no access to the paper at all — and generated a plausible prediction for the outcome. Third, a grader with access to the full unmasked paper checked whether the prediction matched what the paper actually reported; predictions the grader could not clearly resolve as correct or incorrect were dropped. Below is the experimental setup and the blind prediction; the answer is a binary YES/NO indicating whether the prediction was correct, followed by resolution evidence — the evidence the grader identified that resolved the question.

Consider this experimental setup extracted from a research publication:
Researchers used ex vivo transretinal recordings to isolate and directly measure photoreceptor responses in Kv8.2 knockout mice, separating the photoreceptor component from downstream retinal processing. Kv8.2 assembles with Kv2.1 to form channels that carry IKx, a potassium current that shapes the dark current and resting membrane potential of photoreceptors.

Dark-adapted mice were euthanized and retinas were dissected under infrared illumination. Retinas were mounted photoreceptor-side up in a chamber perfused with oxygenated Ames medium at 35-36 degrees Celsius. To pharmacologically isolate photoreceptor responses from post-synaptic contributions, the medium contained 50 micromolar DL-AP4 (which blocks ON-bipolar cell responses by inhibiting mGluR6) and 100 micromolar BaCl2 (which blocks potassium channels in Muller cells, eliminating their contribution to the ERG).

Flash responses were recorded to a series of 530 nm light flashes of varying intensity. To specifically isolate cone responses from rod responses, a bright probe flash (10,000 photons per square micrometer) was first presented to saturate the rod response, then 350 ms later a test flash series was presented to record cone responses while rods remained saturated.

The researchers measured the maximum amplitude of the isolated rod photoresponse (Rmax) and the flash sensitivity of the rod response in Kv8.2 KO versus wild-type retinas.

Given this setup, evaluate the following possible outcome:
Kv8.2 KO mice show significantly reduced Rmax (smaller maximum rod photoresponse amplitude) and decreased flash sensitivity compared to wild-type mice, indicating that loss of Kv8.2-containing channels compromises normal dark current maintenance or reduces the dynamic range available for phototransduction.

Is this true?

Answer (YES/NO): YES